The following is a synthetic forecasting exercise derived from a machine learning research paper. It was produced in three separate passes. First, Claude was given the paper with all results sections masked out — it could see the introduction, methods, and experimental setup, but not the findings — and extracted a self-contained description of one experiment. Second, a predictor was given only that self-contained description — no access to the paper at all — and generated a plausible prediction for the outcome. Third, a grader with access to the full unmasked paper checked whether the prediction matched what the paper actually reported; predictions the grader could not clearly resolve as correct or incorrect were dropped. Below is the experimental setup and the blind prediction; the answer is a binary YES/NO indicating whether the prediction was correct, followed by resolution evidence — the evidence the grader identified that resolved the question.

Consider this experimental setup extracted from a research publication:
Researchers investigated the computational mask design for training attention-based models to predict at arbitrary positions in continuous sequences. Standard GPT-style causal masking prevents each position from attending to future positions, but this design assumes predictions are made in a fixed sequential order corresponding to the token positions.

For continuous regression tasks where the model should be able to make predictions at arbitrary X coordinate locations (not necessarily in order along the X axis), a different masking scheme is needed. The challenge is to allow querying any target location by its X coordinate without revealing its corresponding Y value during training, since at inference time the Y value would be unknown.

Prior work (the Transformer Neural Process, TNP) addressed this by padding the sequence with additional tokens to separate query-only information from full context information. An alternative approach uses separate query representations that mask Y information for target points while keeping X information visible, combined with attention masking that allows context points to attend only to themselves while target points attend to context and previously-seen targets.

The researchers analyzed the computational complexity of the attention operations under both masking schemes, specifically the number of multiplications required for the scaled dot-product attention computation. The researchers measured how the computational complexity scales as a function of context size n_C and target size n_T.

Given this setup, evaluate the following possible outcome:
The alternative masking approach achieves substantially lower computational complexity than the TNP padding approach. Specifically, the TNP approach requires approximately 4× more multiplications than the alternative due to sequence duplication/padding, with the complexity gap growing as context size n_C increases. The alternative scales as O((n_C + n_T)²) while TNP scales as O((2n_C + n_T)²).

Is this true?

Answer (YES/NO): NO